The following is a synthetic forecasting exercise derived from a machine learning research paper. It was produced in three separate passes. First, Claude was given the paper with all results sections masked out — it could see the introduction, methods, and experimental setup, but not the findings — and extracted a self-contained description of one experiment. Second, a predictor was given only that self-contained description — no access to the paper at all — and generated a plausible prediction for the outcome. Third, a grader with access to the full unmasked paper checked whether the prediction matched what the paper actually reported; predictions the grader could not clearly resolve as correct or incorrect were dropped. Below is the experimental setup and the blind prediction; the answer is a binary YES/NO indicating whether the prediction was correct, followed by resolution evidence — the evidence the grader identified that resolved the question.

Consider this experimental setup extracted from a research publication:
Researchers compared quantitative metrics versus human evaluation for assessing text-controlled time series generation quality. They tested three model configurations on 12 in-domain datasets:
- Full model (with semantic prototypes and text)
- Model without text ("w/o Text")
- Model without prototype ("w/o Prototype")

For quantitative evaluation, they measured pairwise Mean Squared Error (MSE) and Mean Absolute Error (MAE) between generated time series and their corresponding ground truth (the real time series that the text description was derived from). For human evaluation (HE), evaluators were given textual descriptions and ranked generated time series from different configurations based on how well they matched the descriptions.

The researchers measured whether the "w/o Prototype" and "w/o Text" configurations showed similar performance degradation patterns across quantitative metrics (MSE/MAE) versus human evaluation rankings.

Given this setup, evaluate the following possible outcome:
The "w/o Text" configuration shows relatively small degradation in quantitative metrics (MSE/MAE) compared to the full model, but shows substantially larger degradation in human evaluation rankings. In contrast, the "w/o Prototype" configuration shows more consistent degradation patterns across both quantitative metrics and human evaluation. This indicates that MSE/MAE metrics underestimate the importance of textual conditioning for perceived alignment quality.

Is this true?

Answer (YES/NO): YES